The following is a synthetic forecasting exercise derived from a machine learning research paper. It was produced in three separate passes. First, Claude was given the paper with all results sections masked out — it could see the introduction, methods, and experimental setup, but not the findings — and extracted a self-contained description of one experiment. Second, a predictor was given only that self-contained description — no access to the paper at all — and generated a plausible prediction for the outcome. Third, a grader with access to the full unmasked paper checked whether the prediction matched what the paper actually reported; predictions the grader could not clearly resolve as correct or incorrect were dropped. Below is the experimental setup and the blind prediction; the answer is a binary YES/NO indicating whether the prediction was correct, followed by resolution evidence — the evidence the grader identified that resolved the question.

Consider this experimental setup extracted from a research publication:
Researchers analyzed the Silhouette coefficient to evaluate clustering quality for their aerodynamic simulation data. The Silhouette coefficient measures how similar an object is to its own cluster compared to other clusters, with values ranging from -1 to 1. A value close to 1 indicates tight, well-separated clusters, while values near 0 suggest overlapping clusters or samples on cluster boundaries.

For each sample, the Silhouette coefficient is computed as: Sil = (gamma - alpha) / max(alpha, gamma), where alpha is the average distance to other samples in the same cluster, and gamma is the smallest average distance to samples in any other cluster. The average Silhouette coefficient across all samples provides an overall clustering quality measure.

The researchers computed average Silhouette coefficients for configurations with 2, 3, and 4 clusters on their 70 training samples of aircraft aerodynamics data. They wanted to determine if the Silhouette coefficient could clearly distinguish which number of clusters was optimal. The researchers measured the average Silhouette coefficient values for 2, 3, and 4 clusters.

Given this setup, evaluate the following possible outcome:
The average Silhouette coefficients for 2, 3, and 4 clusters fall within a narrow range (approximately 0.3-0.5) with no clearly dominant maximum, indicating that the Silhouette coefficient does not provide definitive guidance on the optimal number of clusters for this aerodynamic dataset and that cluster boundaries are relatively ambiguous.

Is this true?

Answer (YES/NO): YES